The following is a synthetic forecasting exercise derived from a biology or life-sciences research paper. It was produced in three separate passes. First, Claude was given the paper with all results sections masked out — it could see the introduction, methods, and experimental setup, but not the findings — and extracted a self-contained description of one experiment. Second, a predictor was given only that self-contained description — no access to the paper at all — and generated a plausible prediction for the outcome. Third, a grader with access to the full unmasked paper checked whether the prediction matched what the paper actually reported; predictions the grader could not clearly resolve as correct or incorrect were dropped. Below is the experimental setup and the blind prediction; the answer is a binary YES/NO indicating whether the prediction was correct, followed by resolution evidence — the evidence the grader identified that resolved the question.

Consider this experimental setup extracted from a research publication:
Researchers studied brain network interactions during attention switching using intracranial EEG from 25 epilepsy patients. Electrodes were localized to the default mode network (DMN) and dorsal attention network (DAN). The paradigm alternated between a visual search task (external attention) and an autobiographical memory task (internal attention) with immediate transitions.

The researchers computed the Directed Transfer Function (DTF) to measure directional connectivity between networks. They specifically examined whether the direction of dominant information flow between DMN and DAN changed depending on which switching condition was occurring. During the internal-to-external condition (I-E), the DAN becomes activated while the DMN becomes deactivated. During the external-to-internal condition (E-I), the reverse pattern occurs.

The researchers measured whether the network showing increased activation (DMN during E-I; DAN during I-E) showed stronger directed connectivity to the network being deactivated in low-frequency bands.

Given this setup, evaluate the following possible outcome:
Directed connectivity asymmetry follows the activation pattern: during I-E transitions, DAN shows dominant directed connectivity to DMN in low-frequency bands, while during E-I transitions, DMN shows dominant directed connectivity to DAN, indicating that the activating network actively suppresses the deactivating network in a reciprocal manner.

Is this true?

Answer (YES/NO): YES